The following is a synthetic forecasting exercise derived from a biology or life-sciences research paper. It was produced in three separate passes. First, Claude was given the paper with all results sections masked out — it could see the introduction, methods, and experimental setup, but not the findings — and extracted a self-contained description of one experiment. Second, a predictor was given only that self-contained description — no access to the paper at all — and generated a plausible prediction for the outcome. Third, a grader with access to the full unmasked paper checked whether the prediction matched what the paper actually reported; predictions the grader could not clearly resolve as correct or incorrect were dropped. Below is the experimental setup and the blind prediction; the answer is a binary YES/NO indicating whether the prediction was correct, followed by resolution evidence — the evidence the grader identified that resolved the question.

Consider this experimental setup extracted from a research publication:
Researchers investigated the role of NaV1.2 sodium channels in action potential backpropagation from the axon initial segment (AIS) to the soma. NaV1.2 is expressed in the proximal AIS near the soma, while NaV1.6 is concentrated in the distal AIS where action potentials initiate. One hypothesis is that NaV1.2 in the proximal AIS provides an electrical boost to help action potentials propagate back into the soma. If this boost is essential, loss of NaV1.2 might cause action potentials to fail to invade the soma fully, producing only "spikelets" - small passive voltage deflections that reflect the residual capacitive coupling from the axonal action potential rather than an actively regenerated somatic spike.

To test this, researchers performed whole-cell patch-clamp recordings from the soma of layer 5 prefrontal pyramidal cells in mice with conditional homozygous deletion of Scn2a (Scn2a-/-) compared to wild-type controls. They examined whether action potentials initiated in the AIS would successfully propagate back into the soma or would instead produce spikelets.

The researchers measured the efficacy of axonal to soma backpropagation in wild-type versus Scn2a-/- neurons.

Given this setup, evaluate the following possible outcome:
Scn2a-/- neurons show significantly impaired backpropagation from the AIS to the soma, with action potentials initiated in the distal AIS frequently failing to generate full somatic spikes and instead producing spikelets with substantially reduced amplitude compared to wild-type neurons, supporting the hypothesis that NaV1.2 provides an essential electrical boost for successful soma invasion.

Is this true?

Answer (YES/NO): NO